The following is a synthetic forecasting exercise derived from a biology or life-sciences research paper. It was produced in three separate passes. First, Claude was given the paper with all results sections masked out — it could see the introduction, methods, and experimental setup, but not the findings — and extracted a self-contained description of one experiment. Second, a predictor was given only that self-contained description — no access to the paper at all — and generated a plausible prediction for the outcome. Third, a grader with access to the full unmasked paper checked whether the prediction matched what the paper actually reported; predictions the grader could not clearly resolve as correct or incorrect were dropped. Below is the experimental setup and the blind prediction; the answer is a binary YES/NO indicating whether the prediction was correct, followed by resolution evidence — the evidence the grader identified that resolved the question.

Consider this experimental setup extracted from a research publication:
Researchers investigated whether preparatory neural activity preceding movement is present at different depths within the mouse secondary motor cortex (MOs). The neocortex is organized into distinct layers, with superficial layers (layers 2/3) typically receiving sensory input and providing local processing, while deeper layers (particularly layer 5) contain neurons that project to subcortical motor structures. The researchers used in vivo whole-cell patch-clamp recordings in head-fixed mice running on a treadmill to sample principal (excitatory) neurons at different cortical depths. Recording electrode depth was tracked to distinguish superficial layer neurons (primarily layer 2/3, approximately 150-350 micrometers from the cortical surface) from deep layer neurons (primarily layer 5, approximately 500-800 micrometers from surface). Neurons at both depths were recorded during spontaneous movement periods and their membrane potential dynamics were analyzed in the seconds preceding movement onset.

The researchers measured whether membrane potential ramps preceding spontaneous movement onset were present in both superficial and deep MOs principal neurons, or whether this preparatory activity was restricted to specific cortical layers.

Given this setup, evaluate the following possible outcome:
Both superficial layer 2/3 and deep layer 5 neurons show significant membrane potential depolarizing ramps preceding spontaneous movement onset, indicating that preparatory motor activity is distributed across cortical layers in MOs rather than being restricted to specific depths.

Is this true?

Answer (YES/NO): YES